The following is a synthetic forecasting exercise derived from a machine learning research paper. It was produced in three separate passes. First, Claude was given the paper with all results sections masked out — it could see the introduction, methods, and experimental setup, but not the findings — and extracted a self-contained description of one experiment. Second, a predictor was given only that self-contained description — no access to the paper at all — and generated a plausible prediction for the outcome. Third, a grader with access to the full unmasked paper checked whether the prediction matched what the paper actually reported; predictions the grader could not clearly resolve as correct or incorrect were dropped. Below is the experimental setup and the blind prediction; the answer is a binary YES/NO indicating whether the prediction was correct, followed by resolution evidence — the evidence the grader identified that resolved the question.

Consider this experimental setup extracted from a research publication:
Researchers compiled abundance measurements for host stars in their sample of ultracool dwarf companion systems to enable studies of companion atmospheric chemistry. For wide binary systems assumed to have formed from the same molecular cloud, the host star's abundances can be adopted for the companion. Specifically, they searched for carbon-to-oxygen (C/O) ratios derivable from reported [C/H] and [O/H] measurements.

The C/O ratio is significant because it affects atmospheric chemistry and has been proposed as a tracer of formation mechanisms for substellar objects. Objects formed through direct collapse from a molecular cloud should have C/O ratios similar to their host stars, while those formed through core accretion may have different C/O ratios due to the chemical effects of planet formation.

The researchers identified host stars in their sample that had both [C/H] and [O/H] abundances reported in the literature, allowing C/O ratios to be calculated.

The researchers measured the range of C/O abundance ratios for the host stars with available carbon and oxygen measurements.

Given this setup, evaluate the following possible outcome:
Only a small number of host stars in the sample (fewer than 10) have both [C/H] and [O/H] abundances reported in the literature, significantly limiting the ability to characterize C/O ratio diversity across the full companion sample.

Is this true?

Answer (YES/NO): YES